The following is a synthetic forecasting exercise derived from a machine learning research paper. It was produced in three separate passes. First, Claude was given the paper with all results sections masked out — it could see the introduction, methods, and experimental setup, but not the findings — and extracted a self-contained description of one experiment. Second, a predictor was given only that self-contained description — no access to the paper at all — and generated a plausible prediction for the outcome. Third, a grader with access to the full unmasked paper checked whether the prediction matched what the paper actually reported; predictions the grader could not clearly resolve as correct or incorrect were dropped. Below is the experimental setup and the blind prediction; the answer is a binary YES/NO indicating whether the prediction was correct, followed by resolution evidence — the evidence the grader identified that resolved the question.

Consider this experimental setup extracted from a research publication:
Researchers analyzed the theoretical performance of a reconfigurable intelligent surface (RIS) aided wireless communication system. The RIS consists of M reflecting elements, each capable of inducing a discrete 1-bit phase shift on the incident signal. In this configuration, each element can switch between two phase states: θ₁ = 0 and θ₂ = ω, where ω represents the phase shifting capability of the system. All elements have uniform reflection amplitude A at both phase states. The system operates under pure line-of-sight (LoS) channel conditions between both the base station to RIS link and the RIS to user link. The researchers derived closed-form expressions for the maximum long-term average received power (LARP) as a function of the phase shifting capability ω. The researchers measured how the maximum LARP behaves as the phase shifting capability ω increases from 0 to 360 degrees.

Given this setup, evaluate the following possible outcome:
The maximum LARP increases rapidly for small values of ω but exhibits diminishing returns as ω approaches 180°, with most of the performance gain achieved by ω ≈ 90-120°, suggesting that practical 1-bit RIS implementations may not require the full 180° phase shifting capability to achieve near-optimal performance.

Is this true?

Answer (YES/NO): NO